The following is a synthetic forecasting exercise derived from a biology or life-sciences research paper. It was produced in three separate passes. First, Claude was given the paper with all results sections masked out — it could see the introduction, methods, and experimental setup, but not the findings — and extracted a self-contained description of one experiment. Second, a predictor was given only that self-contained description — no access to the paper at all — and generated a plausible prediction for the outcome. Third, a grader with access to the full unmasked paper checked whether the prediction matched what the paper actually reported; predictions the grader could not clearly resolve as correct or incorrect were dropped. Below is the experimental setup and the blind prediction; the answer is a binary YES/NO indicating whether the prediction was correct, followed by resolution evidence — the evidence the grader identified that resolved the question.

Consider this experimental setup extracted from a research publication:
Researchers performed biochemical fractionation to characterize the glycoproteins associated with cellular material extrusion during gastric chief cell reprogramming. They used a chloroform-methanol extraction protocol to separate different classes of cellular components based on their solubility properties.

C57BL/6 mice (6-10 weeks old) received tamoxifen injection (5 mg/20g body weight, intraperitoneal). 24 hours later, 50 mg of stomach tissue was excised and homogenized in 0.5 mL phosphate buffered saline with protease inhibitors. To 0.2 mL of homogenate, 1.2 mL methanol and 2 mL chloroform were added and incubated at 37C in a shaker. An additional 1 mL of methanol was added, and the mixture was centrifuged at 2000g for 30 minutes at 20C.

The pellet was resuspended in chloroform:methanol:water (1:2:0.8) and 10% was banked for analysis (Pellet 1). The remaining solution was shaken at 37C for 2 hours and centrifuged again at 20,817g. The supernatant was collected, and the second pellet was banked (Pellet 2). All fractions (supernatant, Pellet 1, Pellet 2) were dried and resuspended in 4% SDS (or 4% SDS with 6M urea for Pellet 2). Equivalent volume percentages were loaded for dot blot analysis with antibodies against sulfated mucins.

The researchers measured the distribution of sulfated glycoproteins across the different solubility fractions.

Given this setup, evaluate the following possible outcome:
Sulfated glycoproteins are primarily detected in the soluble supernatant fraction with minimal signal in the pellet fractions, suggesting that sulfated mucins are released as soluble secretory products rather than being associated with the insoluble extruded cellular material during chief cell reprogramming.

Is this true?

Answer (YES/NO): NO